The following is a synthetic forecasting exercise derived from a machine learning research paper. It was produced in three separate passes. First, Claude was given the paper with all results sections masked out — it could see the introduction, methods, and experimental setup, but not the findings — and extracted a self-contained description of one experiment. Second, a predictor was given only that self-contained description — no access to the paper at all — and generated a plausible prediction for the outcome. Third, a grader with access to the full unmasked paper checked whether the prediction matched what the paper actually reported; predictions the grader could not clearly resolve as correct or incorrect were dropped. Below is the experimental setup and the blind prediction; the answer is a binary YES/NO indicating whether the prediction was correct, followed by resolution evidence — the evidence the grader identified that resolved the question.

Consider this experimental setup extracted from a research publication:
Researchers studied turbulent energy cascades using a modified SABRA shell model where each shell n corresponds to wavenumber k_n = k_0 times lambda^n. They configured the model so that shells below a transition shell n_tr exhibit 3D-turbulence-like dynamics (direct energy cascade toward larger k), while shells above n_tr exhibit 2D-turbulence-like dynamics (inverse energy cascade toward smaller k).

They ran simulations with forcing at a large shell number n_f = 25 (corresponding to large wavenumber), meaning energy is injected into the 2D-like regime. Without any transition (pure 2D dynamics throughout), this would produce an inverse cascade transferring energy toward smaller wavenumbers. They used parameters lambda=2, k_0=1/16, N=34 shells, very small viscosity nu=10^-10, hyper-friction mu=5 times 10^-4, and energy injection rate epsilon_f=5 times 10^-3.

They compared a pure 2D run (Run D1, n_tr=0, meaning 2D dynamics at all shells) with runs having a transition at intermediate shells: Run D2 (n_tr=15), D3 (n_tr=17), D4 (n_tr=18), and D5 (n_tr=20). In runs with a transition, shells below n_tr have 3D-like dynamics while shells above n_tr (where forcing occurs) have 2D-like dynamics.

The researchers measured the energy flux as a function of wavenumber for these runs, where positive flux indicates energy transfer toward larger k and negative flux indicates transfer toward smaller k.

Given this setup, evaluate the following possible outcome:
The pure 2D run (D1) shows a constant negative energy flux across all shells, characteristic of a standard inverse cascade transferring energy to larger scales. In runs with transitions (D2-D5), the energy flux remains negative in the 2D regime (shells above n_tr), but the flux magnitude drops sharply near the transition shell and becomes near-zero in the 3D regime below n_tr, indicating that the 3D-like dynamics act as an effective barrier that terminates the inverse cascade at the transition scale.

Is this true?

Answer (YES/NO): YES